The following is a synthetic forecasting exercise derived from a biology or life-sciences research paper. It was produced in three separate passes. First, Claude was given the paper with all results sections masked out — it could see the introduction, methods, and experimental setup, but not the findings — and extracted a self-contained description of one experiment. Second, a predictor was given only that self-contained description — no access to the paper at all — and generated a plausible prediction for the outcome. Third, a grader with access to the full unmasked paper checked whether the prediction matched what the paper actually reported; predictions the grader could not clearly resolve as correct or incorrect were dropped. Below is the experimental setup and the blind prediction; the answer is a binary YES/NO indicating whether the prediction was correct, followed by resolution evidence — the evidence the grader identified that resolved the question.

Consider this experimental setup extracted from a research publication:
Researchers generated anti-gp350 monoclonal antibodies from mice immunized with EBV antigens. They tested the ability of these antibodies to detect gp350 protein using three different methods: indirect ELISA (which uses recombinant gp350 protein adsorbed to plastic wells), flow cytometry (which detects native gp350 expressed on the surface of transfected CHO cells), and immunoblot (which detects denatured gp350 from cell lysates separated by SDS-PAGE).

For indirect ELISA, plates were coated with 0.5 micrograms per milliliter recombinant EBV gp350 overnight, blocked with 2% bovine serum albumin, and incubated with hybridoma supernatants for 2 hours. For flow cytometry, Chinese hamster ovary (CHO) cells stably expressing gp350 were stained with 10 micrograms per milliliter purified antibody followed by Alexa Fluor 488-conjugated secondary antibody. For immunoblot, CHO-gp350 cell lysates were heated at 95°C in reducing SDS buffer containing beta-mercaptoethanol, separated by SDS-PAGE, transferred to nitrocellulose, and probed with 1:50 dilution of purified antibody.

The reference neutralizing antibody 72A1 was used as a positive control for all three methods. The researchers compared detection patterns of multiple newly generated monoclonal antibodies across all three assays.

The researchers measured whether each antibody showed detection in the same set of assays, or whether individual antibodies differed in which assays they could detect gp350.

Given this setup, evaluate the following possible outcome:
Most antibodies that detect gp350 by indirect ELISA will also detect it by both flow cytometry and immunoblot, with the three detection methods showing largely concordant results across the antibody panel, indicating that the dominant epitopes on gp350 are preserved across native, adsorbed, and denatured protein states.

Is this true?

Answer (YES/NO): NO